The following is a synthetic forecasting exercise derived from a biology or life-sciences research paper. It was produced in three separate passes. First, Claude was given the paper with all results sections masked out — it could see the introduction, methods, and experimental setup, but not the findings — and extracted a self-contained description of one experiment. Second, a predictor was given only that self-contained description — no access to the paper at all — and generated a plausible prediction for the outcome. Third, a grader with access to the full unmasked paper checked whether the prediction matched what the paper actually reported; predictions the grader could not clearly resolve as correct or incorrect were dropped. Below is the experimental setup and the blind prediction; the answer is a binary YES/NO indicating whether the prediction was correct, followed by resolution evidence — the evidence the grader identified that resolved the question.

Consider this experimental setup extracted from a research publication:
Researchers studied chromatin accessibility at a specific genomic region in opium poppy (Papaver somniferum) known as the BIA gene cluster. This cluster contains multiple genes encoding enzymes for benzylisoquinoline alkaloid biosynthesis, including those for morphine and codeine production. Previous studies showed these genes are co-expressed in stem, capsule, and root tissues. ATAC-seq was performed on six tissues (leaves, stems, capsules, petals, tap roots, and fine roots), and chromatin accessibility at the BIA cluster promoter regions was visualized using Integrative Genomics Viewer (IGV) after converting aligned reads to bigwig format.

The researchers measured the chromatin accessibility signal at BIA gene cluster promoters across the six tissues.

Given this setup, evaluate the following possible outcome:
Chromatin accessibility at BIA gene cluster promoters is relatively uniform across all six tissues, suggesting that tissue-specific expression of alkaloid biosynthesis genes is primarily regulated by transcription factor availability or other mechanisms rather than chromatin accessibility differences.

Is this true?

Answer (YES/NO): NO